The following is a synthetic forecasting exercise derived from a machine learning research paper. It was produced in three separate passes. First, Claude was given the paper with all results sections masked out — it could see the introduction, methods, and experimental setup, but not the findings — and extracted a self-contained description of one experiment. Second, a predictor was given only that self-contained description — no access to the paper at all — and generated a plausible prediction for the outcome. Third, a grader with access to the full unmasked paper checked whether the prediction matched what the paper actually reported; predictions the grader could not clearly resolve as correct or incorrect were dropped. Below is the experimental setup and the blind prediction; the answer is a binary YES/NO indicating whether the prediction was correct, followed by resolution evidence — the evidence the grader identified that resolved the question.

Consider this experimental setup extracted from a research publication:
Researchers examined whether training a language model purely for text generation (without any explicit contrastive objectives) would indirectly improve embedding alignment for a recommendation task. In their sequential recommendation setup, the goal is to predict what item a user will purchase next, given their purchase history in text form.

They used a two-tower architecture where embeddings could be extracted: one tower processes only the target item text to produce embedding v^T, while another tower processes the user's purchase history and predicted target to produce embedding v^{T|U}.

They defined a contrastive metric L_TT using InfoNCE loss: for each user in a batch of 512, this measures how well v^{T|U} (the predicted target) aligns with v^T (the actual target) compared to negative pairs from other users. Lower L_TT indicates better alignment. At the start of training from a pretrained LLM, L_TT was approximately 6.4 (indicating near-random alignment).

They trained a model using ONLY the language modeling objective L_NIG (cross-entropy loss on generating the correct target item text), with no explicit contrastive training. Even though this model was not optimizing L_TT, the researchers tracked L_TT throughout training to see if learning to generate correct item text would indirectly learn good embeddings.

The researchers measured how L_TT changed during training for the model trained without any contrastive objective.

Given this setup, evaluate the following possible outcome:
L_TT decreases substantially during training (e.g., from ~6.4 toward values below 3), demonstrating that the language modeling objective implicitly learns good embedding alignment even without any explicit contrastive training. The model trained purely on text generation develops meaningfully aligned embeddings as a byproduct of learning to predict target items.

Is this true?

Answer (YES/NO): NO